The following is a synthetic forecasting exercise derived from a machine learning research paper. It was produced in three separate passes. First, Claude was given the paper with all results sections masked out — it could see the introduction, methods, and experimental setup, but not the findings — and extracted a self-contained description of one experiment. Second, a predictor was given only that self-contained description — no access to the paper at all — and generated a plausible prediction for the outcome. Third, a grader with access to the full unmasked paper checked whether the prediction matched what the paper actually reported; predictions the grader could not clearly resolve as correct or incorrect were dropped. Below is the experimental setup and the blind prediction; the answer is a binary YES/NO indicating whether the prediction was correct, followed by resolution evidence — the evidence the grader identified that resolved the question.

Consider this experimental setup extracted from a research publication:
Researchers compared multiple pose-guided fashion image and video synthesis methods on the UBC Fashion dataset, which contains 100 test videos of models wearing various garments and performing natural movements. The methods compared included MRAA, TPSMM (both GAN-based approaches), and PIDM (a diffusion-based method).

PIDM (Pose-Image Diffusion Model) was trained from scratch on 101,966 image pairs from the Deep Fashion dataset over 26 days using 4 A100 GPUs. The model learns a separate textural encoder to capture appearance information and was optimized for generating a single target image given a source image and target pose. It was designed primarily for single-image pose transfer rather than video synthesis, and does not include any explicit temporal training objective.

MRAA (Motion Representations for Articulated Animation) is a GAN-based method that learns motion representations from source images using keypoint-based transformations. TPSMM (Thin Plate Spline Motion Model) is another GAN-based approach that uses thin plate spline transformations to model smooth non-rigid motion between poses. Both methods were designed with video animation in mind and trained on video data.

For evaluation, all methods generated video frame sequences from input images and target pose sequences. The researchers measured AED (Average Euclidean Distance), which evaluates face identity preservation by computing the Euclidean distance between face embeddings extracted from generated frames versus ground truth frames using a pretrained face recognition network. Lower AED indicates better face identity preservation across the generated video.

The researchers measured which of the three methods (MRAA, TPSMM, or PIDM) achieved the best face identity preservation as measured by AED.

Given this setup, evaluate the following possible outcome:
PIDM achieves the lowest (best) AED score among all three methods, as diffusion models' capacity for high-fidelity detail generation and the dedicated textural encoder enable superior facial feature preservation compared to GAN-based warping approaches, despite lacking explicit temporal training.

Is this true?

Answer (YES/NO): NO